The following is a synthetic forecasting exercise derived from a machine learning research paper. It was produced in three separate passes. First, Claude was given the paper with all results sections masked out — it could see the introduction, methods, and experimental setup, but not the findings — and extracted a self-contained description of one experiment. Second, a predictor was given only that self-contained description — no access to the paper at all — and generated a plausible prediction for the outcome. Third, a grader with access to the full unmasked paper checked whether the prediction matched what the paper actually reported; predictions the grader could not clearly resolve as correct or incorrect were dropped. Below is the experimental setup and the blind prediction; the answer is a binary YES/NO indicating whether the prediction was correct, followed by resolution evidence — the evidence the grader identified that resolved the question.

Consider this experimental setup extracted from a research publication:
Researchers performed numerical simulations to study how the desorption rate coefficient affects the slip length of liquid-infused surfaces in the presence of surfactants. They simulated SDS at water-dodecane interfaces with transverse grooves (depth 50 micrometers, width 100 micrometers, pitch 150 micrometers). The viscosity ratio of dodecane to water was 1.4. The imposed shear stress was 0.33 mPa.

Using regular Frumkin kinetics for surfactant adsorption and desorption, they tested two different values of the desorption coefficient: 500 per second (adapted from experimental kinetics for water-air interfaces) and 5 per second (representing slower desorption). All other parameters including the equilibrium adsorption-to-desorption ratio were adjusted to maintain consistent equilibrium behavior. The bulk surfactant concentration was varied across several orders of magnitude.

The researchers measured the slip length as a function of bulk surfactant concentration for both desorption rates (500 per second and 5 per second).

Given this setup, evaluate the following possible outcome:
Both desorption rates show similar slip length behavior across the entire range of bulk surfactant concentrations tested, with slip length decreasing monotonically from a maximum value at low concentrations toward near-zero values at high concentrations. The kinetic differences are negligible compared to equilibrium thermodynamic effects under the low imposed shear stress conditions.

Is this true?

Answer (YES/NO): YES